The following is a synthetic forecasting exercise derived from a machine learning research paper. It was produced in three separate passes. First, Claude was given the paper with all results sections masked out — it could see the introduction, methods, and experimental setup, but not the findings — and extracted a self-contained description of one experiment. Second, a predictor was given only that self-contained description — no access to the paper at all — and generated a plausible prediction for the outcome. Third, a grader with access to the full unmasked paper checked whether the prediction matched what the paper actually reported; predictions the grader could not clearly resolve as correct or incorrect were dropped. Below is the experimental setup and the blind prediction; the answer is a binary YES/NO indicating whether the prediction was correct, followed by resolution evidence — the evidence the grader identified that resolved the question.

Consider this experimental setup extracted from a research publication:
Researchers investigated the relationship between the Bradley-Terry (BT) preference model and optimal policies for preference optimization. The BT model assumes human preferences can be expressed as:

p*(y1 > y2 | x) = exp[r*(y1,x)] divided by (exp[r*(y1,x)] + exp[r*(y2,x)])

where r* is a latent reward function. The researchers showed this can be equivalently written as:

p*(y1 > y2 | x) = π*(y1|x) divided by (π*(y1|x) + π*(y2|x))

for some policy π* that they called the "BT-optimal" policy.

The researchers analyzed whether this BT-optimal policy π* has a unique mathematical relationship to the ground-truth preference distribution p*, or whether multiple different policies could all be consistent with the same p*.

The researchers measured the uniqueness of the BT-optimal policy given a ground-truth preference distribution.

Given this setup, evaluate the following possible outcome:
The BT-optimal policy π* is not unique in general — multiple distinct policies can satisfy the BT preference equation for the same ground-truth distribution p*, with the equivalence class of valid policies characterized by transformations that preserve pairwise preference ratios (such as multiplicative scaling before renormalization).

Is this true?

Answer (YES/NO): NO